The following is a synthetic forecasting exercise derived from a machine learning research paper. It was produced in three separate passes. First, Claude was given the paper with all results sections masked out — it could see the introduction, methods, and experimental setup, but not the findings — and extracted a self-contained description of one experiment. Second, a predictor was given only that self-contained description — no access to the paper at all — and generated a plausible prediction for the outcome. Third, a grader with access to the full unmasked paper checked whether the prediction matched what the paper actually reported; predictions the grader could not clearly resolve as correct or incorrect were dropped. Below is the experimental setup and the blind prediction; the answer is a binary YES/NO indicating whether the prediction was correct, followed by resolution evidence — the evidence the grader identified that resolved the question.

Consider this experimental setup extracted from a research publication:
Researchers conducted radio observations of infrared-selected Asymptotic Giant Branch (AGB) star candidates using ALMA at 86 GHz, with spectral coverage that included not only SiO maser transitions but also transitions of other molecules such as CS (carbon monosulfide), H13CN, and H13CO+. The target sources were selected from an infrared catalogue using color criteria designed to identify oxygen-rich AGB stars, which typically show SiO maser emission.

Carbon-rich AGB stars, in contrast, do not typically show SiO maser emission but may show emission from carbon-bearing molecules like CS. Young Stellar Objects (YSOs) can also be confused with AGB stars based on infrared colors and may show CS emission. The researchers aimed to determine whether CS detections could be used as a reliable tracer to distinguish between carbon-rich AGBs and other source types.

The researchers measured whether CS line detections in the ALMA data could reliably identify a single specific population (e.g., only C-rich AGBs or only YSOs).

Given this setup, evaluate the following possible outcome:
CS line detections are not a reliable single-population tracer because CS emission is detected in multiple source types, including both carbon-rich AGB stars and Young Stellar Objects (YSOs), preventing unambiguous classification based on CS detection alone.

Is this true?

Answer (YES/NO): YES